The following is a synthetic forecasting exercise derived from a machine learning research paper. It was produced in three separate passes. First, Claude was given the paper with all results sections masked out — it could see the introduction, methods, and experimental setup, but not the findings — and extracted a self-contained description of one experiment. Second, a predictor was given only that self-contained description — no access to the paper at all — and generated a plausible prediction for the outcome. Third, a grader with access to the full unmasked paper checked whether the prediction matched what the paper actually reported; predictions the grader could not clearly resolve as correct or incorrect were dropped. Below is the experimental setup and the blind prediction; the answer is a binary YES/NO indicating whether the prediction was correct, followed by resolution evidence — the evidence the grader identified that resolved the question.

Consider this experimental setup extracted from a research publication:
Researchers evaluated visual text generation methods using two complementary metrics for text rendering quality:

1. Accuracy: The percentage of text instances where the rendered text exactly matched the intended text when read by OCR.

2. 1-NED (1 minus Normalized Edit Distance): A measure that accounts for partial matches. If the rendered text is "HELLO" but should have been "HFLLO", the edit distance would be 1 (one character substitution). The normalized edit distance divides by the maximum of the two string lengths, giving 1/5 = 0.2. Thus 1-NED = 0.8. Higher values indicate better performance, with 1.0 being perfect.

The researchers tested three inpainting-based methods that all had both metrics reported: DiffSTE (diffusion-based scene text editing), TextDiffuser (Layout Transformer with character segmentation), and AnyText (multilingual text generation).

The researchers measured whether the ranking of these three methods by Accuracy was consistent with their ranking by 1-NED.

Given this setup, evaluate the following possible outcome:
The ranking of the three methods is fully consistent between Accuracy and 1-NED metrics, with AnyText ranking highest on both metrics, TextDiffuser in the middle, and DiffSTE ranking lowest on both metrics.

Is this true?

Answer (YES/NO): NO